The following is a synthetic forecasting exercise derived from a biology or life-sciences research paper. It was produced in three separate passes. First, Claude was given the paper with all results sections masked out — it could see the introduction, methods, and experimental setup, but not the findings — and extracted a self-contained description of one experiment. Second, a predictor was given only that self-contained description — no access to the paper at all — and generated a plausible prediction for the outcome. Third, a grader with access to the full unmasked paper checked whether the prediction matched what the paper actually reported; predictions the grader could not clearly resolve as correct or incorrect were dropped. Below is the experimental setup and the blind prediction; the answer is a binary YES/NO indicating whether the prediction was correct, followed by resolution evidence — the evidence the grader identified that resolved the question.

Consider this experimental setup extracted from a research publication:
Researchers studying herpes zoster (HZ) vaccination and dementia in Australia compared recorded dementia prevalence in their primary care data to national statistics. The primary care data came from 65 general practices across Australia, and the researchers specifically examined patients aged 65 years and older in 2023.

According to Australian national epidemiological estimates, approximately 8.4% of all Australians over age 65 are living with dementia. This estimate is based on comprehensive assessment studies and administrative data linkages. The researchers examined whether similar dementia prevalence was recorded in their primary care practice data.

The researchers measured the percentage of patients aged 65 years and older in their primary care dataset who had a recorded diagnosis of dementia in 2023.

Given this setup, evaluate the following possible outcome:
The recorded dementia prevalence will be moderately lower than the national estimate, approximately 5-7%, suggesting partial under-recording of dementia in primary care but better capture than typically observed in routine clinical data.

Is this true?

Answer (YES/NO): NO